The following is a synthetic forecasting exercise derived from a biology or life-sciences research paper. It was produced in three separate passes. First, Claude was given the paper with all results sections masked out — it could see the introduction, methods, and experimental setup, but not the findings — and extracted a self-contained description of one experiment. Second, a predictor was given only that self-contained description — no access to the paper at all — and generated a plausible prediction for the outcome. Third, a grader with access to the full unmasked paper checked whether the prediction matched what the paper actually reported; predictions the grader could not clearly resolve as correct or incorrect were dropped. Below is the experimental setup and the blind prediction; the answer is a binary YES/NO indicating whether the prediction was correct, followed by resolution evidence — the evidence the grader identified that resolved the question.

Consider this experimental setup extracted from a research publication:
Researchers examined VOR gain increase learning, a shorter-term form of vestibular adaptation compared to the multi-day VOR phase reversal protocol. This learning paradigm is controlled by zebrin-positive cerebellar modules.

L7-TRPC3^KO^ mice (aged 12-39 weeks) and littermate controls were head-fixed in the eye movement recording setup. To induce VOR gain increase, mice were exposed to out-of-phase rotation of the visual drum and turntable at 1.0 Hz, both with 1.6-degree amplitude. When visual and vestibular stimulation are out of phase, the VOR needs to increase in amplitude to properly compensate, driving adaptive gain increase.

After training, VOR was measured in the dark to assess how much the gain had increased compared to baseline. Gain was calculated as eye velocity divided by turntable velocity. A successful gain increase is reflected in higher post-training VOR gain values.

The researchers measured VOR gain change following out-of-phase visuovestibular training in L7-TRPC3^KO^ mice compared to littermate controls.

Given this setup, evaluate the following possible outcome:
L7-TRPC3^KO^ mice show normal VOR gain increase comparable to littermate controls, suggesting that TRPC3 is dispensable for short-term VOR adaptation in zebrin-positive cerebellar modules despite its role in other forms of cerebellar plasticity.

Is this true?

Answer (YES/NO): YES